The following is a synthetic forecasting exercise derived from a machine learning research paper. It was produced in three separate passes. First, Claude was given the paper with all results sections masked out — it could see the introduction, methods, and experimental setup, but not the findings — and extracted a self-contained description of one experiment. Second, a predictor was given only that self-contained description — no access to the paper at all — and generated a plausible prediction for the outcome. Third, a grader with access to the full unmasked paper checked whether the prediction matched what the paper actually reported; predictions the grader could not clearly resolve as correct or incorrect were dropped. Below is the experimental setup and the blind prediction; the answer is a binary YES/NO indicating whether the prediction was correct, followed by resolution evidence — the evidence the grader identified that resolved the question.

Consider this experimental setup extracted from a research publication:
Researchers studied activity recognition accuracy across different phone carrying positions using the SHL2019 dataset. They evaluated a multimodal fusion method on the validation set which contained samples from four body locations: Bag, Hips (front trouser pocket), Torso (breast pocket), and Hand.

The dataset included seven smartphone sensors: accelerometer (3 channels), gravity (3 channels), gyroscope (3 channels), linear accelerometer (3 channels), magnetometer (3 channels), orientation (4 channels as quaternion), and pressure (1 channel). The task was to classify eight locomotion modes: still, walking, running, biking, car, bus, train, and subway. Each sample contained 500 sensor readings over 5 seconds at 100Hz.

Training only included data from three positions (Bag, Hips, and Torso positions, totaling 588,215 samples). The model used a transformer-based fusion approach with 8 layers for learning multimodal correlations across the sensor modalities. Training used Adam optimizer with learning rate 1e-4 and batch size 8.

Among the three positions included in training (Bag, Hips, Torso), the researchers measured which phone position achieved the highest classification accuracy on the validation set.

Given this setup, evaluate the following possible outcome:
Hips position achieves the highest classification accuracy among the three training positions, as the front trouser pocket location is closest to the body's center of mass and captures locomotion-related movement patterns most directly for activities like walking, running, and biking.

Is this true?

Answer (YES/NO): NO